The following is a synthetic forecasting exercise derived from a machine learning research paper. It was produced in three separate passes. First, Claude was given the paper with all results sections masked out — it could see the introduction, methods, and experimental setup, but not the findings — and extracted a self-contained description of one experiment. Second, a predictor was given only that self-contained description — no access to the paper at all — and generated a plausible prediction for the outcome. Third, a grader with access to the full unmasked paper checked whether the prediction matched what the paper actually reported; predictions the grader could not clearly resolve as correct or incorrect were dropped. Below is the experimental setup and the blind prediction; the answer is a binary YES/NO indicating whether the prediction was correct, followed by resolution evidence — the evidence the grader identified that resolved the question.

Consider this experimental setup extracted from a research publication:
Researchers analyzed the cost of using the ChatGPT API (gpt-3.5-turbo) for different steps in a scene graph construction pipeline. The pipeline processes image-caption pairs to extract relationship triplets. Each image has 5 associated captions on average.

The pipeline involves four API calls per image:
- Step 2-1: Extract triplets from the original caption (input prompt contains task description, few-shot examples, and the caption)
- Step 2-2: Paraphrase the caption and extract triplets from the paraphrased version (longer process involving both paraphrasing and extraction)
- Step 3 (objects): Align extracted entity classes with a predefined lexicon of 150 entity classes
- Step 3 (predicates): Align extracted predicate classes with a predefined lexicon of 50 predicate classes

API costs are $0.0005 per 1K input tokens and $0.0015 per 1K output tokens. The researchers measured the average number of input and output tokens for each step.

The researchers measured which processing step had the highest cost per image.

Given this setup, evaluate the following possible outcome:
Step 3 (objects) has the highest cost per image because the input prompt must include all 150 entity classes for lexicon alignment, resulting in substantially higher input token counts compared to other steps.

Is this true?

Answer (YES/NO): NO